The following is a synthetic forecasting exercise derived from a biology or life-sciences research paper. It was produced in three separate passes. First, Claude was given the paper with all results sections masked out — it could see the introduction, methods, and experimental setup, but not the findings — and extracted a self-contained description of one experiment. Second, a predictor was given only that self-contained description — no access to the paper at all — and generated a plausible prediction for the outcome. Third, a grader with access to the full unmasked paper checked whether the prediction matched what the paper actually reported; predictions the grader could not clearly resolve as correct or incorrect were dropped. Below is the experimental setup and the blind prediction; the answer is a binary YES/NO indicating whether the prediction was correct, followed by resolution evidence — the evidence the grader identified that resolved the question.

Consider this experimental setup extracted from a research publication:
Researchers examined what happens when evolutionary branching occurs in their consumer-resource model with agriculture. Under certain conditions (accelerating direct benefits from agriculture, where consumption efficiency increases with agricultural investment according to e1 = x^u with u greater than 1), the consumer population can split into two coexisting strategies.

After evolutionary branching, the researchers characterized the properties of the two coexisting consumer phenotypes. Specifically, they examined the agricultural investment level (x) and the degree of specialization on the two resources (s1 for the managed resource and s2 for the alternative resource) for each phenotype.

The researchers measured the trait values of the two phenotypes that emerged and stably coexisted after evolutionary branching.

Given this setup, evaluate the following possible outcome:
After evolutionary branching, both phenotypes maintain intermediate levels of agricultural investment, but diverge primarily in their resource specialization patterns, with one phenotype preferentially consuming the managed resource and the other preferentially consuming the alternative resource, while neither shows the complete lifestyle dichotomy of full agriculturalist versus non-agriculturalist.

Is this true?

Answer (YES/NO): NO